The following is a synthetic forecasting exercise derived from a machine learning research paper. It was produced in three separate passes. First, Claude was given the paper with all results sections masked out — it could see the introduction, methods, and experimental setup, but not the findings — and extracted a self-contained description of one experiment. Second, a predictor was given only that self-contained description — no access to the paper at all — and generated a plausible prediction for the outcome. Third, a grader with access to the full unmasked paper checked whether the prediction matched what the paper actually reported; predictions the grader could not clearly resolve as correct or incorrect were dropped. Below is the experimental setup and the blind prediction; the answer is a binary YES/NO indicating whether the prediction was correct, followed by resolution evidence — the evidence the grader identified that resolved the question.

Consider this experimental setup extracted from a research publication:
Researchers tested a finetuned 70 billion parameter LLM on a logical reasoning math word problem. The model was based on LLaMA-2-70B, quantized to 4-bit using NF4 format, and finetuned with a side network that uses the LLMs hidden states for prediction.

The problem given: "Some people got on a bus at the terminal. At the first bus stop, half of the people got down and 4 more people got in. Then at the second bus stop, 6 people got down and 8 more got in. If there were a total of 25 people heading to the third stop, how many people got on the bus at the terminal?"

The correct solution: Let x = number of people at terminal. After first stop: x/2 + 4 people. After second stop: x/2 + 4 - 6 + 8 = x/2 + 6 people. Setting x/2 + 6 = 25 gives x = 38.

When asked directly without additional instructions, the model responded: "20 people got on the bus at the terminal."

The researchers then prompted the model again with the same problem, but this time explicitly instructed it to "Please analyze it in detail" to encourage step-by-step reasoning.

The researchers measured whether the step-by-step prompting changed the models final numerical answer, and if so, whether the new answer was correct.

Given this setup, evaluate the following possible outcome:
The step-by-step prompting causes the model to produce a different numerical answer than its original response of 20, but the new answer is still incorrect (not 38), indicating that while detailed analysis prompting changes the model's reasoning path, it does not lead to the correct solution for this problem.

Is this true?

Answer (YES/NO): NO